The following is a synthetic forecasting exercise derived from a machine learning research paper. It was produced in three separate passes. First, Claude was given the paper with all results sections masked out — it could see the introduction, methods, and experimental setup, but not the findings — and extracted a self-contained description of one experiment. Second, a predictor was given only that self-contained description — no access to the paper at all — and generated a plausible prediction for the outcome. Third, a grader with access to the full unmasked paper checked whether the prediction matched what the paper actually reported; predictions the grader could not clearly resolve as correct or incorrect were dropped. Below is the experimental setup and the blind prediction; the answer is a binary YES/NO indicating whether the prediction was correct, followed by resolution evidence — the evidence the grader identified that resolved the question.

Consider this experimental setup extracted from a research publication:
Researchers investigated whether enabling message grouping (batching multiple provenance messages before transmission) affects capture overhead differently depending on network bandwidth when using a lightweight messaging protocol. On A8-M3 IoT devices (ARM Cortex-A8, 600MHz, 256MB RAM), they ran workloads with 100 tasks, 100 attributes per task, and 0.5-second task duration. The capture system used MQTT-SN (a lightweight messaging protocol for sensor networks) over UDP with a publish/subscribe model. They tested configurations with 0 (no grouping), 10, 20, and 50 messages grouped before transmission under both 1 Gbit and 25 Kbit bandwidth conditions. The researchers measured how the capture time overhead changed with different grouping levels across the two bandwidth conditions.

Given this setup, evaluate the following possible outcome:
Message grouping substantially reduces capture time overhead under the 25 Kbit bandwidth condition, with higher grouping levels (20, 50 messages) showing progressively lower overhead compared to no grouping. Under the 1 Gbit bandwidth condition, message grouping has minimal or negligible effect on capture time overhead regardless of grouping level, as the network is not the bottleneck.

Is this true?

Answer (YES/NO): NO